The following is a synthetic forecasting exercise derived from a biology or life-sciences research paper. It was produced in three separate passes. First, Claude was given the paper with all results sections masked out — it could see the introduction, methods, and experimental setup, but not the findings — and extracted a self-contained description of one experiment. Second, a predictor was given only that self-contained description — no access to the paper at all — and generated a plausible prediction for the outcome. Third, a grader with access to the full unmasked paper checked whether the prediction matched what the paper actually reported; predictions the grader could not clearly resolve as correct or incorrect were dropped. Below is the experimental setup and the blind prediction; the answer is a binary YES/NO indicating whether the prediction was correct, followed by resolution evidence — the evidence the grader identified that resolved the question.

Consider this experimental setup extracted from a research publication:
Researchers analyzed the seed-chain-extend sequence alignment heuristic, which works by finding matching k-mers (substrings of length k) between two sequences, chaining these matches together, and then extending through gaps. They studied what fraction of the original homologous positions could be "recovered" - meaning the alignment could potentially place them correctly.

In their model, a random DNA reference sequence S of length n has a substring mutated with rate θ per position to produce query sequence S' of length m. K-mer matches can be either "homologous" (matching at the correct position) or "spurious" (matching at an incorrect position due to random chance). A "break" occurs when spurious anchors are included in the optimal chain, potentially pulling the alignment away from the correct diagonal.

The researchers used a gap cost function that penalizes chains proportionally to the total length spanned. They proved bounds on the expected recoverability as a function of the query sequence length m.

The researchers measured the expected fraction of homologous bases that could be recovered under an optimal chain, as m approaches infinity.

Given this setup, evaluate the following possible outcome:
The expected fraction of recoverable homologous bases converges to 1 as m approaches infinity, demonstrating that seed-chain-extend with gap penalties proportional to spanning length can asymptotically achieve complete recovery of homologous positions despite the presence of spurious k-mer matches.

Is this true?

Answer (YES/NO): YES